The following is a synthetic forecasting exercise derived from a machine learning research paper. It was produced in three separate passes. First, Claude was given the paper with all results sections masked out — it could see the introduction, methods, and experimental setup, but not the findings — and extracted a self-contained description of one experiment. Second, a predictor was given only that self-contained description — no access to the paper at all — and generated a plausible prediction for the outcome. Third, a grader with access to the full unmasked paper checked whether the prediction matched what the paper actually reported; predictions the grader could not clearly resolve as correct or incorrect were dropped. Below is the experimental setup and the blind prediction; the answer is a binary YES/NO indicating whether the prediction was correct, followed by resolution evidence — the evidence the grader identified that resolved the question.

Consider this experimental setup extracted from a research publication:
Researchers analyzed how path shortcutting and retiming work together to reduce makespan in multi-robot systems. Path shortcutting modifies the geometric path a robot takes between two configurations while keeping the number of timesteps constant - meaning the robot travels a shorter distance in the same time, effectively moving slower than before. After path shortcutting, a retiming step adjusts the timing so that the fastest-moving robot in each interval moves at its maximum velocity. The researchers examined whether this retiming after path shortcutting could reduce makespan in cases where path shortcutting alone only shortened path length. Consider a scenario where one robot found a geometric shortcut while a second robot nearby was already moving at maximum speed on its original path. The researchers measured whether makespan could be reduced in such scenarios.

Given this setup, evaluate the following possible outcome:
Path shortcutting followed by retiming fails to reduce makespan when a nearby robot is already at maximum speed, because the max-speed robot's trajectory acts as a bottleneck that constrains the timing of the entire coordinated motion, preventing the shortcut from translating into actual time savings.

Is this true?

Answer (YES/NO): YES